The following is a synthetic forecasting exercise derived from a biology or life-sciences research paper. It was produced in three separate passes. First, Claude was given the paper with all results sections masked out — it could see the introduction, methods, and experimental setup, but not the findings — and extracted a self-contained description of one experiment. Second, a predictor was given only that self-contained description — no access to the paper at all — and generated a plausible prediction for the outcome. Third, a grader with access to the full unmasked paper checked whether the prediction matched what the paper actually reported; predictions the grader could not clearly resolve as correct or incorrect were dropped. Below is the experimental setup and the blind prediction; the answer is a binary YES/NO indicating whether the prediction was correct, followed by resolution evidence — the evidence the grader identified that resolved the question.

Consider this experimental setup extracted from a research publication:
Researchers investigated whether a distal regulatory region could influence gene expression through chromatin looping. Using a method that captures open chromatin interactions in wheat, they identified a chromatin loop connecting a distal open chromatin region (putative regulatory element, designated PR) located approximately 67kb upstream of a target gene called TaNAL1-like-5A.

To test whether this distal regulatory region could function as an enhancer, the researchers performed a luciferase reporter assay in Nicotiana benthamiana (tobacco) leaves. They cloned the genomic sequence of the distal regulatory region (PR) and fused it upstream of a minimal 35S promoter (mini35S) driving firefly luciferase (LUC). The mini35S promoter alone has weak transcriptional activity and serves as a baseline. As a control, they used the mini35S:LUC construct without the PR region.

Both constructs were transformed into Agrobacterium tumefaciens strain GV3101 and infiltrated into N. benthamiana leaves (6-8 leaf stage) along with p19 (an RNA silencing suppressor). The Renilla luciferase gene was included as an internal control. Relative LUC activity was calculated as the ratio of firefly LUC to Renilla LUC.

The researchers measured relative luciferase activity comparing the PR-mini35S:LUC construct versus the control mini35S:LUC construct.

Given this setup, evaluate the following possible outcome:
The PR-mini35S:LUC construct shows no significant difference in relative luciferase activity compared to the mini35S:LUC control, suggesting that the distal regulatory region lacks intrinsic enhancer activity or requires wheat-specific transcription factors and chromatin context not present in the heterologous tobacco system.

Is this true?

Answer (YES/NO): NO